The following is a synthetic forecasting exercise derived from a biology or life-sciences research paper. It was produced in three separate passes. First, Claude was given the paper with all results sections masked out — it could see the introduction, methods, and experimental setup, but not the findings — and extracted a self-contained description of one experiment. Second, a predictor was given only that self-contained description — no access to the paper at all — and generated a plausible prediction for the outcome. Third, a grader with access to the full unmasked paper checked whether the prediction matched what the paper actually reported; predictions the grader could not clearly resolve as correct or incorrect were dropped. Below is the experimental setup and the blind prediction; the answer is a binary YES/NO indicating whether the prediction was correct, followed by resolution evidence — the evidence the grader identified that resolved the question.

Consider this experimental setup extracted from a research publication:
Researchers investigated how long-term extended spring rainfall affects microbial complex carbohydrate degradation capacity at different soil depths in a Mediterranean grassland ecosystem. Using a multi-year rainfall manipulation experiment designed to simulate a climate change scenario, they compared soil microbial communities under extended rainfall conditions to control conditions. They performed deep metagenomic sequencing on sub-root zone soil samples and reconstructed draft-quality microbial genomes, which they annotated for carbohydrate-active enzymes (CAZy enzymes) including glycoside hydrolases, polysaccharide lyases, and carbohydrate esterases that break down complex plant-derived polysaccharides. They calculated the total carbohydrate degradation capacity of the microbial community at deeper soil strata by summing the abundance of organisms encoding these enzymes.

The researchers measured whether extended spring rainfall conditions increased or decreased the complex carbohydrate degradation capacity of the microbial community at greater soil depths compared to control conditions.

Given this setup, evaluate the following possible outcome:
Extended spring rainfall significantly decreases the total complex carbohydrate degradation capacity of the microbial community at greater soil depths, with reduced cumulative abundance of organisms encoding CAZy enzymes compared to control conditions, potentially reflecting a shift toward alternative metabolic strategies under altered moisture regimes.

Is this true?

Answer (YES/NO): NO